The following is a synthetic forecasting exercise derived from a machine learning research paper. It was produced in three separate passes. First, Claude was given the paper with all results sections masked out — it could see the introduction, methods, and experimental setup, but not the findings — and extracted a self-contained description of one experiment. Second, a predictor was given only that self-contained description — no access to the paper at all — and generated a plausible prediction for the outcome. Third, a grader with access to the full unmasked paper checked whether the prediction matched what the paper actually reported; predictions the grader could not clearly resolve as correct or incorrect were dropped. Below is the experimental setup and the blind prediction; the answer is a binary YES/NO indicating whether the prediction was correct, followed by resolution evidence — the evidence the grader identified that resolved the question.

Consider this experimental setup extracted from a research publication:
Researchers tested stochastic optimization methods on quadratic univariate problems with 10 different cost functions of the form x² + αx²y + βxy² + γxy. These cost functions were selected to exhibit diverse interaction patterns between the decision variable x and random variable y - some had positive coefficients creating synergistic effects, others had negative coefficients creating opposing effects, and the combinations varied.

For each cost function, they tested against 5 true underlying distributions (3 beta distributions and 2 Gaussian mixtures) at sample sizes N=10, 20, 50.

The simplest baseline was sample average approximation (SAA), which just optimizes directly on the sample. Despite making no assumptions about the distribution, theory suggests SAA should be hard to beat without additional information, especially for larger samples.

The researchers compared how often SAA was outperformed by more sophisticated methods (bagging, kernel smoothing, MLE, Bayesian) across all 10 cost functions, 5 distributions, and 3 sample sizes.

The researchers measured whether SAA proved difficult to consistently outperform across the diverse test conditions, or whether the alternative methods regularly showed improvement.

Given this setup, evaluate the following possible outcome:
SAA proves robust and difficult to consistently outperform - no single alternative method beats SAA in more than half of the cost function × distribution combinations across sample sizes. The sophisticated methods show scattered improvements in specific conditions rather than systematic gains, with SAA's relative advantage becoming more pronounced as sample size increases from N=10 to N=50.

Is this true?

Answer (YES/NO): NO